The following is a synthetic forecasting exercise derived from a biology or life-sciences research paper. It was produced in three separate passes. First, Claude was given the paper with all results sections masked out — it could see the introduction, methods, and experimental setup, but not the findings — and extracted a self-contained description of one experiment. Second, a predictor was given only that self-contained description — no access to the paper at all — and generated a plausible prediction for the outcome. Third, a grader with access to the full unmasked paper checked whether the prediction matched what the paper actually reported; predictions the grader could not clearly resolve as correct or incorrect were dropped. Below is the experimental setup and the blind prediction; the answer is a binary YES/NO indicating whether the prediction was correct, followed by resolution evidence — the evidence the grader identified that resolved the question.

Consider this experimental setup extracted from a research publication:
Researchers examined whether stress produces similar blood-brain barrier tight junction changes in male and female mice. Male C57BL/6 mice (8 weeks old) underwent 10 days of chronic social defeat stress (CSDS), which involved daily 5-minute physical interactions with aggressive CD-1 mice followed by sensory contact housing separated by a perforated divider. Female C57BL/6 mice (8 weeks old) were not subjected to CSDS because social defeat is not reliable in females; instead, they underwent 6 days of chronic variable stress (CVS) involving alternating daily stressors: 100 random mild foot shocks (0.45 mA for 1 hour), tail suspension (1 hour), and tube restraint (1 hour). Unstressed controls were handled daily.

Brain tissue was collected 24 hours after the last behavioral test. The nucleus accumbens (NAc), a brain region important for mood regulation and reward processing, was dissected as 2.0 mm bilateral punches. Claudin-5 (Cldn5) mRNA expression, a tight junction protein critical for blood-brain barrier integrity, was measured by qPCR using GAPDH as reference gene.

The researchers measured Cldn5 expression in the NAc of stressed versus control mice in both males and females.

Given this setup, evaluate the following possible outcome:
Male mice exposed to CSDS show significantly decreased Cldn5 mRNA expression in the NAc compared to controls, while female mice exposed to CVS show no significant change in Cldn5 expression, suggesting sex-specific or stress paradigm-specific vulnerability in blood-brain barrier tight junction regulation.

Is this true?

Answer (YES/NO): NO